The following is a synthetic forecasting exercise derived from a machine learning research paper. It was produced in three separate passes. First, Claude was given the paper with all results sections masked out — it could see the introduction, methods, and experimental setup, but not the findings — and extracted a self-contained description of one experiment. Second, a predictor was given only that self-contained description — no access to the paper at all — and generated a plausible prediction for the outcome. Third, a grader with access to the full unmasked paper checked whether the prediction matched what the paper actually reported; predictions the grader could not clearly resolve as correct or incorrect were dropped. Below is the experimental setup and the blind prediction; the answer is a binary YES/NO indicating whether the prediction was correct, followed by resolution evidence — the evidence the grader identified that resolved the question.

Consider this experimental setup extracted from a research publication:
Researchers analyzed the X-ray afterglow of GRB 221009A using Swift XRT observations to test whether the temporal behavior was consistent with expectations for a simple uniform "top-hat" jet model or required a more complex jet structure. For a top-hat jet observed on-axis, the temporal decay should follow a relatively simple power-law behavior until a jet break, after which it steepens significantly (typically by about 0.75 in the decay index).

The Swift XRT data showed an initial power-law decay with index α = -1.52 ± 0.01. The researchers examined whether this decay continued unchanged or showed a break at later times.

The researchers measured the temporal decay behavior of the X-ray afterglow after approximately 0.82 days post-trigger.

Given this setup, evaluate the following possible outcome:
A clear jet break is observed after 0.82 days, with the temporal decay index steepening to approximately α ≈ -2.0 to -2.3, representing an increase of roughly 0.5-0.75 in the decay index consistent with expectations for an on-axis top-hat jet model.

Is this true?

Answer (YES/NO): NO